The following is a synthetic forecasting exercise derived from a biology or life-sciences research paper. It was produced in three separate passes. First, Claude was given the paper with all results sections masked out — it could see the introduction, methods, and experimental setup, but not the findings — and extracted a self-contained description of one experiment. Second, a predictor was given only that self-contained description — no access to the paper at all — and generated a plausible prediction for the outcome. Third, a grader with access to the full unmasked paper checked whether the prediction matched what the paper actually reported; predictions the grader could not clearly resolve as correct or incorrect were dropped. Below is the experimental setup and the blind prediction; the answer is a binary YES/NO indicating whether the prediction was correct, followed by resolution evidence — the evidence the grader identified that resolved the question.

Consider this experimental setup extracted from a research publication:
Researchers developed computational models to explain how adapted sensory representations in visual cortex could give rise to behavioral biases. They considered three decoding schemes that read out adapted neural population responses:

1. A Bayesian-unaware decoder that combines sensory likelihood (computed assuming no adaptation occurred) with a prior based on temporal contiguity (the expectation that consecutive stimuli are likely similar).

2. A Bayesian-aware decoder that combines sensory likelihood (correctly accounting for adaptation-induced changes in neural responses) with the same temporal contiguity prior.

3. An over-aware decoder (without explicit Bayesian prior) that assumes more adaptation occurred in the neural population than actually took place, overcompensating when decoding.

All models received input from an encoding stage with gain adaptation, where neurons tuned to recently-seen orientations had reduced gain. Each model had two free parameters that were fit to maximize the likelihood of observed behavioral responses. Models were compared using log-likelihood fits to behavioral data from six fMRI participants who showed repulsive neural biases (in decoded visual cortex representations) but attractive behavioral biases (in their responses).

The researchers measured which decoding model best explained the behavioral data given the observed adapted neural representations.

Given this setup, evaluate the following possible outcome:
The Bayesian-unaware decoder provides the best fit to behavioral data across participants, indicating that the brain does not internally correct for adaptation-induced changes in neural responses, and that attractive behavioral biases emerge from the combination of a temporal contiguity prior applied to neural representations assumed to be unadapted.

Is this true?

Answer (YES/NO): NO